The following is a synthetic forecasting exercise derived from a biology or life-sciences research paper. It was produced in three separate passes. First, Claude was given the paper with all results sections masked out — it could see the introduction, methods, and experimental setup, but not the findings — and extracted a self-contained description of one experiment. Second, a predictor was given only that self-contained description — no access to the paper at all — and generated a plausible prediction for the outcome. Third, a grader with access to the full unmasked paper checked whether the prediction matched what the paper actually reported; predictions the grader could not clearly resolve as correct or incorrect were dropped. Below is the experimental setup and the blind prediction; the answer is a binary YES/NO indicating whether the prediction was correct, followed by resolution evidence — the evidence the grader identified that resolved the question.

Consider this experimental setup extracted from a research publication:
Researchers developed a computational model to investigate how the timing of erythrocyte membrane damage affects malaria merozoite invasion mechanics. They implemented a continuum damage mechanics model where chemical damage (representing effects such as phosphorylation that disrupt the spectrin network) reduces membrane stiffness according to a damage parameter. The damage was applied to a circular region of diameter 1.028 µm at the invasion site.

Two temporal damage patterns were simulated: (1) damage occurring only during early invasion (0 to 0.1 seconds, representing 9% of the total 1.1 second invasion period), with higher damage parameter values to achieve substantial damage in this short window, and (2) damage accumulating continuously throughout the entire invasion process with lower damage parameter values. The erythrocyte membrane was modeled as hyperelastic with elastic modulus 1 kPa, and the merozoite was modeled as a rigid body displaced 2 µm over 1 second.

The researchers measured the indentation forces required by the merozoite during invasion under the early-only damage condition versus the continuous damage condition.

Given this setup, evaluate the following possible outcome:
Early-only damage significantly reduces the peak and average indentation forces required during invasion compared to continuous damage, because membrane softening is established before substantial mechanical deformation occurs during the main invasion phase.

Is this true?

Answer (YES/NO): YES